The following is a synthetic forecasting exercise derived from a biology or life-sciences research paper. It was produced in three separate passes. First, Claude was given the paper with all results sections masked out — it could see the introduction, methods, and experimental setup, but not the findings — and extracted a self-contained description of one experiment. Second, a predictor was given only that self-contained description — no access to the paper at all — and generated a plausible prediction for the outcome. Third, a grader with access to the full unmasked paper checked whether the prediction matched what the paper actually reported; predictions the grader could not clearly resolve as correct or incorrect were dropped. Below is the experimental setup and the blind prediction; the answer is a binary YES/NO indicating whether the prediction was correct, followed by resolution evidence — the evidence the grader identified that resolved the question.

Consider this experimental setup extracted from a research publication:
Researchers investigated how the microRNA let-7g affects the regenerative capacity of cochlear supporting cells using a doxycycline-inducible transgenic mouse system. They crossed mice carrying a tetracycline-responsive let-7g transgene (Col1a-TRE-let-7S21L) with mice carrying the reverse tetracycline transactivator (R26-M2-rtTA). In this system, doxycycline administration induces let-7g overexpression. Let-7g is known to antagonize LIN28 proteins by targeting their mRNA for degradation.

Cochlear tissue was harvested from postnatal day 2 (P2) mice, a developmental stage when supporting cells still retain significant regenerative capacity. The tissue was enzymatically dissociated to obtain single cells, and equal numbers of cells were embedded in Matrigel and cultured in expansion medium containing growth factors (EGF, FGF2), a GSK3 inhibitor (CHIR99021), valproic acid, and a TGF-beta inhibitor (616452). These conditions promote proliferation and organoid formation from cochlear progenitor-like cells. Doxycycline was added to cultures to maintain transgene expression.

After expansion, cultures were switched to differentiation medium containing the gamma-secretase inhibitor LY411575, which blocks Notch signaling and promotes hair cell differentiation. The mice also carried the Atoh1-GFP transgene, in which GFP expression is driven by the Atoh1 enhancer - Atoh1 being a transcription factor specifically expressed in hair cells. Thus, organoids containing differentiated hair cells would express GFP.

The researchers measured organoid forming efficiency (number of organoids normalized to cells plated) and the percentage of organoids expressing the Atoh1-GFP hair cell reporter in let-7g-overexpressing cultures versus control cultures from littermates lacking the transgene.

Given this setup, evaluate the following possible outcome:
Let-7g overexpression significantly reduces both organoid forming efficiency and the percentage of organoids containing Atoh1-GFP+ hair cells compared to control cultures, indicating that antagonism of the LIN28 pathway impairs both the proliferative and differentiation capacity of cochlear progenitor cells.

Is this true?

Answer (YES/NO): YES